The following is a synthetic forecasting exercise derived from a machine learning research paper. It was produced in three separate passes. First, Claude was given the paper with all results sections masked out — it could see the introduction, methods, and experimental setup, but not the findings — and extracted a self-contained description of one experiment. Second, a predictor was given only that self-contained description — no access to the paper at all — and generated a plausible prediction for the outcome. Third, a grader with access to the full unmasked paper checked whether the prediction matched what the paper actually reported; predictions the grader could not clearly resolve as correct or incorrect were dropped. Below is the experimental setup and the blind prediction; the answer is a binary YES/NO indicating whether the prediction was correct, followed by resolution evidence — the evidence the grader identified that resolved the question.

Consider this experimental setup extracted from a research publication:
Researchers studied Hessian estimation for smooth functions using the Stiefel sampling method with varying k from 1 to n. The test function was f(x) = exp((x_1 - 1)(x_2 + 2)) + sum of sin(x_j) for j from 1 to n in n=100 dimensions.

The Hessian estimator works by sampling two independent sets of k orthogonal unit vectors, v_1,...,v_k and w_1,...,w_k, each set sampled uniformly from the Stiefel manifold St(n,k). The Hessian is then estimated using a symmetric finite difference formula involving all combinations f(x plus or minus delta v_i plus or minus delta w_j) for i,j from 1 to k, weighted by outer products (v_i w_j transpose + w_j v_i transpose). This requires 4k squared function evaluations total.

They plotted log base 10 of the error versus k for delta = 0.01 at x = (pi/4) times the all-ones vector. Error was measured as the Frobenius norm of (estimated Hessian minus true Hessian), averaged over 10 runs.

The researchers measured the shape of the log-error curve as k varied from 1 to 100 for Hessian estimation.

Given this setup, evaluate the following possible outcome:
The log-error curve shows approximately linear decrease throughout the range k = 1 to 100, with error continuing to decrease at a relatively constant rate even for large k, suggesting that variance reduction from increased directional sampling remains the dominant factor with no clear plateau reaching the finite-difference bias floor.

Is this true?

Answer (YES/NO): NO